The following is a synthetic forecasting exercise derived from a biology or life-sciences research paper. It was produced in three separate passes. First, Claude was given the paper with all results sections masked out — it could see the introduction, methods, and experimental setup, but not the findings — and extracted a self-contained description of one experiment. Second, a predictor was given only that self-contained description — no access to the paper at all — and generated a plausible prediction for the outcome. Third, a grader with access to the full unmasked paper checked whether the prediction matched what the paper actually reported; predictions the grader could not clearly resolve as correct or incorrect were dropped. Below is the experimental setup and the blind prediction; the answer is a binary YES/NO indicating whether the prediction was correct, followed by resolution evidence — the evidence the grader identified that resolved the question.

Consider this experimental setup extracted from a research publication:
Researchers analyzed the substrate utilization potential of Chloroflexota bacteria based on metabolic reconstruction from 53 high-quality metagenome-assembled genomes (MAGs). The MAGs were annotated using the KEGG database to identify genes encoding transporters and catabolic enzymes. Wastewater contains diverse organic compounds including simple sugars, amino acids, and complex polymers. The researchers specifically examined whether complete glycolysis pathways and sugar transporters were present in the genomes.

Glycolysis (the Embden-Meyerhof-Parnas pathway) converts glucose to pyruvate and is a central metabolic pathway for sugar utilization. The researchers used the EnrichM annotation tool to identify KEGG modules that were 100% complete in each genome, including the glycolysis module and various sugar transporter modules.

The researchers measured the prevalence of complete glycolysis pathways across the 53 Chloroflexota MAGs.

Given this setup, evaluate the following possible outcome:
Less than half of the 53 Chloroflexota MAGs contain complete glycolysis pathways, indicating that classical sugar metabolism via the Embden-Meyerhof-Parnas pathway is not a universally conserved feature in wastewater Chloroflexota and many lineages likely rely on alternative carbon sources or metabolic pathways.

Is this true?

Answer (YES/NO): NO